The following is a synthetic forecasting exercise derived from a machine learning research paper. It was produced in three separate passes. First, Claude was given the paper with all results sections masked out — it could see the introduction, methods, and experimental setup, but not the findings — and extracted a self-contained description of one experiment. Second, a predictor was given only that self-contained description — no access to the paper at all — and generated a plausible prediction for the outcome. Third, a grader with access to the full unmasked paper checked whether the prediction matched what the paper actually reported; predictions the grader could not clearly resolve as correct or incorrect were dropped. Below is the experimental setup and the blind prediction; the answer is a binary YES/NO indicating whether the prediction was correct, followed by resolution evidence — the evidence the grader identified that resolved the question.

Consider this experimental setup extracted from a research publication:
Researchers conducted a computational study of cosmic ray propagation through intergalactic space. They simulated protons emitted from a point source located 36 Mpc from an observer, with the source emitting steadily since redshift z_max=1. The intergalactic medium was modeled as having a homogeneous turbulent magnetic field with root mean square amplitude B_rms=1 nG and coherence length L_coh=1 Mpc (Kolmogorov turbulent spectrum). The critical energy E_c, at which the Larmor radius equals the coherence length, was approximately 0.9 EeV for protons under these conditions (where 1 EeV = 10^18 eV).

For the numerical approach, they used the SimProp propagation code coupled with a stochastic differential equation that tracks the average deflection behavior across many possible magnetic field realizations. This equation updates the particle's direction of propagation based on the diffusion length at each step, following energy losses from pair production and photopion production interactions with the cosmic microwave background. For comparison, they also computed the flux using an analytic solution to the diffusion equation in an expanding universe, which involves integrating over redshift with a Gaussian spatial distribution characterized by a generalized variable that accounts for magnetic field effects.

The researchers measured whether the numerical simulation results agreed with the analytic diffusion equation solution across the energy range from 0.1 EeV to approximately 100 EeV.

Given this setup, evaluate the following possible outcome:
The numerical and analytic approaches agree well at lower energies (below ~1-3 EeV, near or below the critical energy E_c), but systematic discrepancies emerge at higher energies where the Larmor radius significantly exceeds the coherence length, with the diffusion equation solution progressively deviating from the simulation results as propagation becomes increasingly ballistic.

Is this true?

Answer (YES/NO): YES